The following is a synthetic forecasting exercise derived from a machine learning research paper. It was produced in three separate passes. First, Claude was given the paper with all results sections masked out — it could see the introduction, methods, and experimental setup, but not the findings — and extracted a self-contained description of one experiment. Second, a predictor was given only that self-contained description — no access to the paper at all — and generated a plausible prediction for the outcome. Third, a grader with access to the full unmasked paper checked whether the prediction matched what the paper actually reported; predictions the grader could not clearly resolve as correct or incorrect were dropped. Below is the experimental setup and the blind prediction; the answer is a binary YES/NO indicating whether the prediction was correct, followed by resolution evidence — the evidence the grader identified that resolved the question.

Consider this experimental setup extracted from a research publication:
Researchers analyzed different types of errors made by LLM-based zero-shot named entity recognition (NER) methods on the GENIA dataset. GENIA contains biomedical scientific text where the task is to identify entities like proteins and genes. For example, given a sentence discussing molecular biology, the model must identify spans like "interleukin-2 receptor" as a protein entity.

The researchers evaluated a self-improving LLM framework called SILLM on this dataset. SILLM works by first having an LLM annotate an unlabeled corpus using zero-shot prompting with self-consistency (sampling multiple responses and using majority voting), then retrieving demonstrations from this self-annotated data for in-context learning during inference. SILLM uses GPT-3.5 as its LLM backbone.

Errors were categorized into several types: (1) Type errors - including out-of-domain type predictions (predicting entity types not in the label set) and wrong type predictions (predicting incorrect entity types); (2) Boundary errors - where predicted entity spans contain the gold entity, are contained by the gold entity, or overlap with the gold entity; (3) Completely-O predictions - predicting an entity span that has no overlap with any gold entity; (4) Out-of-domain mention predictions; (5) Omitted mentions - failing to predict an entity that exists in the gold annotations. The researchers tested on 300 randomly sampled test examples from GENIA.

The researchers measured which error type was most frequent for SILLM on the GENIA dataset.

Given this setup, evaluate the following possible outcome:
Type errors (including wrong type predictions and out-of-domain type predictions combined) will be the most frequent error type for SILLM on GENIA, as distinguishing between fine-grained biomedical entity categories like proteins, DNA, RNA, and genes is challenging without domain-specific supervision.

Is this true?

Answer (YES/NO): NO